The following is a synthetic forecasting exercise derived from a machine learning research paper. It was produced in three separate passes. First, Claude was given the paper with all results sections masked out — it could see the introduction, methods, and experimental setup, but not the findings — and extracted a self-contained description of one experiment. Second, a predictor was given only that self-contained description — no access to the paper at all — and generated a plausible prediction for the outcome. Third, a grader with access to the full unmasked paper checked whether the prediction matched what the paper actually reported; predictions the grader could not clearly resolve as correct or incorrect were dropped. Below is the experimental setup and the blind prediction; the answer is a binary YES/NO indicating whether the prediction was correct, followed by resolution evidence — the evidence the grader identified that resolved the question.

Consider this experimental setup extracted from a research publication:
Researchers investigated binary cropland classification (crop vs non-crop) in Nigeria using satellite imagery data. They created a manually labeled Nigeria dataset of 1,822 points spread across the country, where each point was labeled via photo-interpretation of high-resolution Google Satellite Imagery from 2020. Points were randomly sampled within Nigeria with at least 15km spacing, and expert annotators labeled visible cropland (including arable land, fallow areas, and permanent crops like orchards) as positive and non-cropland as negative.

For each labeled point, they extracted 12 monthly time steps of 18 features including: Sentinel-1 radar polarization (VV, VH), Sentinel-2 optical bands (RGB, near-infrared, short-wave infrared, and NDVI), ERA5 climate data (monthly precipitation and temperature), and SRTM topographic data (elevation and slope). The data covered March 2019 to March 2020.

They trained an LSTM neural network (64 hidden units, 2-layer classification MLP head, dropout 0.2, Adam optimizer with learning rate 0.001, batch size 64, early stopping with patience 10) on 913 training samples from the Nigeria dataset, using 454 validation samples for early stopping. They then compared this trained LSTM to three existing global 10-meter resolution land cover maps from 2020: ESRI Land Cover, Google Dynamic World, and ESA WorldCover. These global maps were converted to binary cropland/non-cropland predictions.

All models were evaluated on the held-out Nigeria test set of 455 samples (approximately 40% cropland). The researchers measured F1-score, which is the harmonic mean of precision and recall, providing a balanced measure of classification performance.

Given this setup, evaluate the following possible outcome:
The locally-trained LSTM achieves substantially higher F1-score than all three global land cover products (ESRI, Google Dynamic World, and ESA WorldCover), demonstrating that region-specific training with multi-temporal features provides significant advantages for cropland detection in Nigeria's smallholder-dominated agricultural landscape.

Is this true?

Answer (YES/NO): NO